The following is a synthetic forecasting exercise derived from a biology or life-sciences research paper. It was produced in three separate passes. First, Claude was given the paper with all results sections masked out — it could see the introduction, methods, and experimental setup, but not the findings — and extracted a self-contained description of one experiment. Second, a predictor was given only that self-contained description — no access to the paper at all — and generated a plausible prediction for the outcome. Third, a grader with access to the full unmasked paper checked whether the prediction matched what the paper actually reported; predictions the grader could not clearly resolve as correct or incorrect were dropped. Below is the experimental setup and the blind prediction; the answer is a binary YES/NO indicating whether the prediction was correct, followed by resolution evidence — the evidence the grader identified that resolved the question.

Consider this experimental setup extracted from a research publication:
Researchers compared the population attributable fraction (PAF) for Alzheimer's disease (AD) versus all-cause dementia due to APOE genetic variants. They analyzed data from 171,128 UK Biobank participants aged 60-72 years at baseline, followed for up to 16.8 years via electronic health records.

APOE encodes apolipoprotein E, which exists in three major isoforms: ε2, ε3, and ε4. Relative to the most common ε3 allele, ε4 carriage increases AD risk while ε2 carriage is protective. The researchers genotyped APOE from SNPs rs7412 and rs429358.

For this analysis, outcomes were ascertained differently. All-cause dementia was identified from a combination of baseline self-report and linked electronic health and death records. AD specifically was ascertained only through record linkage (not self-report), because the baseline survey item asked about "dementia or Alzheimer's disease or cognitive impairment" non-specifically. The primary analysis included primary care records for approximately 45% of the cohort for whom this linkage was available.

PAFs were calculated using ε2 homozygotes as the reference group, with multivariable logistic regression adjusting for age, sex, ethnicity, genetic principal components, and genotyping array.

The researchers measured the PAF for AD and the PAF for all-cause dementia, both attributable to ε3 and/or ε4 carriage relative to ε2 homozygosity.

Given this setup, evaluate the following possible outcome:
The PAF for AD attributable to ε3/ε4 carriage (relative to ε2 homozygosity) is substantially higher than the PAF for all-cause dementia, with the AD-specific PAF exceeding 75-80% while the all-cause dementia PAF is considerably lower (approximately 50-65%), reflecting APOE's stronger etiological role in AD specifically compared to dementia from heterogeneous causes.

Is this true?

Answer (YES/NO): NO